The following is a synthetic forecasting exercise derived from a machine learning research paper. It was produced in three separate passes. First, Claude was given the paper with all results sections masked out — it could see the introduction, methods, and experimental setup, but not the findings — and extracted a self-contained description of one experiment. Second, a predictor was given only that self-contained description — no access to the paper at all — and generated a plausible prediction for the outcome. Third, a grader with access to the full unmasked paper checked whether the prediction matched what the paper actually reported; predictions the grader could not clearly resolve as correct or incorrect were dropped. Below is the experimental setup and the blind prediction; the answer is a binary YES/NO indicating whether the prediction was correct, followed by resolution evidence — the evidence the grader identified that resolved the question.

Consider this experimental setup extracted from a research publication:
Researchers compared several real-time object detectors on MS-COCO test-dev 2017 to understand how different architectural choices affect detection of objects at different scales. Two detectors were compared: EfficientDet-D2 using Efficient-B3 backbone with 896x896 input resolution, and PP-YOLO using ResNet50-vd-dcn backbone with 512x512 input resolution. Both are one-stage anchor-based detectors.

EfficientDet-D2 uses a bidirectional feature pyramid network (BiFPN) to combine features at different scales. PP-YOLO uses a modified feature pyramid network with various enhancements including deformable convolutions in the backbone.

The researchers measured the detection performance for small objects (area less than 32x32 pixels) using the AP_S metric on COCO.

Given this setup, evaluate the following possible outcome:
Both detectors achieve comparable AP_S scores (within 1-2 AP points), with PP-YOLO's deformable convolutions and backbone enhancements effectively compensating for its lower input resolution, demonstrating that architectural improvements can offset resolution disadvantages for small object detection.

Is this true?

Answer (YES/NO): NO